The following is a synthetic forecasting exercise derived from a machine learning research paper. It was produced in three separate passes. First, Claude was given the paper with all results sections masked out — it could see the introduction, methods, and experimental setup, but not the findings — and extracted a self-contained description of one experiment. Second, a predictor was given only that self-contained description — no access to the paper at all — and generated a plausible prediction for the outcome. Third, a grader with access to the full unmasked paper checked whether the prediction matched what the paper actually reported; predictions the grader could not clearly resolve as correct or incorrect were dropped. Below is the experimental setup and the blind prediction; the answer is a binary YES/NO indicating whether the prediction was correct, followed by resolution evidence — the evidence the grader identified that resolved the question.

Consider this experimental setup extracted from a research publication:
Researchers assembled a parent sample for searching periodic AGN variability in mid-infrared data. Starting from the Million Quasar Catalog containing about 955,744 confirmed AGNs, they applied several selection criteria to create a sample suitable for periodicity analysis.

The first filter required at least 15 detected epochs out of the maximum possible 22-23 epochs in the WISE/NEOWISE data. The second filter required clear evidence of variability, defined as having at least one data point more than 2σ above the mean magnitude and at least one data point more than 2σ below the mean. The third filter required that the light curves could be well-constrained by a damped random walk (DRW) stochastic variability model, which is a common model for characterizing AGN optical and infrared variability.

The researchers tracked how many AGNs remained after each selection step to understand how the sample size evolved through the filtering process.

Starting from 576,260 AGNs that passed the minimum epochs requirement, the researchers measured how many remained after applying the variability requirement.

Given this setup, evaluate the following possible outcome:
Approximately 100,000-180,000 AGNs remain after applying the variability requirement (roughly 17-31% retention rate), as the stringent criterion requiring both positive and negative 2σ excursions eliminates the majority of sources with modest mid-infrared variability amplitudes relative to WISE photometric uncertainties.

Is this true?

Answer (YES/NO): NO